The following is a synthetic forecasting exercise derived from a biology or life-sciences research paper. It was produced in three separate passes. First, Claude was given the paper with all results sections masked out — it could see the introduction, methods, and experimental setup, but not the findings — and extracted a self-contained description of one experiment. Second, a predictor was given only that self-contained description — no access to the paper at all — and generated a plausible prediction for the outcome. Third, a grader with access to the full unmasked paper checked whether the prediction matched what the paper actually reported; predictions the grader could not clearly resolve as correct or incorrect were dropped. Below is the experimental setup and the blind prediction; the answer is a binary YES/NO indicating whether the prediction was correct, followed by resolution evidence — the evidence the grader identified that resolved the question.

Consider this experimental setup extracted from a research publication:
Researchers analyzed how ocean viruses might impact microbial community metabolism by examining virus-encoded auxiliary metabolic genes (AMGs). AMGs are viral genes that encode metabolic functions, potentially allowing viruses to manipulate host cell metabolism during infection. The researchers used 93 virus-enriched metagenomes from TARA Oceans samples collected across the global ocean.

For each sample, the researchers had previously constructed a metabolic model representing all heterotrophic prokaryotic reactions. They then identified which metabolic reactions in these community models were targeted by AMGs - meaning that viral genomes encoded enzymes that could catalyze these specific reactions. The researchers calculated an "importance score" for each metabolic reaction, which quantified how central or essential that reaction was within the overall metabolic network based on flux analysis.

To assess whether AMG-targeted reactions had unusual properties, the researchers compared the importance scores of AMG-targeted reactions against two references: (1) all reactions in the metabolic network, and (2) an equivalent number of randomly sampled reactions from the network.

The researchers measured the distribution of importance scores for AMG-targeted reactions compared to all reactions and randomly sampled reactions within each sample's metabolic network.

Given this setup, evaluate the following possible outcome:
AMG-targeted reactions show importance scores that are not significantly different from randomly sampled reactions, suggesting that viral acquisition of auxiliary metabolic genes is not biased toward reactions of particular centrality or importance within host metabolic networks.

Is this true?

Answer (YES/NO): NO